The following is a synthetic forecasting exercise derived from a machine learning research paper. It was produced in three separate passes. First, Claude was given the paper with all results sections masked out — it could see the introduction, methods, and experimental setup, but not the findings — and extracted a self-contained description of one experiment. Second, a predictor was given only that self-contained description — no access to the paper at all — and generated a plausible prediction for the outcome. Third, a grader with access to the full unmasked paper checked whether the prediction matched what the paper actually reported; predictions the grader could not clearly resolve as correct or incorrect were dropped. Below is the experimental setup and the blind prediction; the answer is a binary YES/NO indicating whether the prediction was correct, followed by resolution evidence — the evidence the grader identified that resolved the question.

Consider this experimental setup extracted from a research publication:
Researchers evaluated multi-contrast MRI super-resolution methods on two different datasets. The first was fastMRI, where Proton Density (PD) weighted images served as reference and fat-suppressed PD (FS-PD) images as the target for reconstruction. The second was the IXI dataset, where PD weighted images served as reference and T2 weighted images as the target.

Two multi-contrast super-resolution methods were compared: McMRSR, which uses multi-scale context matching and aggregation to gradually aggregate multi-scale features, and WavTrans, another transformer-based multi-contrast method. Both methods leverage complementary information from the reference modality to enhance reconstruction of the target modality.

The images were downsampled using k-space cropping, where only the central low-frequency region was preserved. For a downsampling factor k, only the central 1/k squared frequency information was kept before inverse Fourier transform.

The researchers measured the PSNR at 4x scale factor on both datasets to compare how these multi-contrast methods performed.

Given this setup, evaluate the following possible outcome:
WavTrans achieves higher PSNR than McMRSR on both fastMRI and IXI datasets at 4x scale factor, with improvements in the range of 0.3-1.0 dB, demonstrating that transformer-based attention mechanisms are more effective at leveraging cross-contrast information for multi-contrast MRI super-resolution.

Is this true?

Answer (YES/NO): NO